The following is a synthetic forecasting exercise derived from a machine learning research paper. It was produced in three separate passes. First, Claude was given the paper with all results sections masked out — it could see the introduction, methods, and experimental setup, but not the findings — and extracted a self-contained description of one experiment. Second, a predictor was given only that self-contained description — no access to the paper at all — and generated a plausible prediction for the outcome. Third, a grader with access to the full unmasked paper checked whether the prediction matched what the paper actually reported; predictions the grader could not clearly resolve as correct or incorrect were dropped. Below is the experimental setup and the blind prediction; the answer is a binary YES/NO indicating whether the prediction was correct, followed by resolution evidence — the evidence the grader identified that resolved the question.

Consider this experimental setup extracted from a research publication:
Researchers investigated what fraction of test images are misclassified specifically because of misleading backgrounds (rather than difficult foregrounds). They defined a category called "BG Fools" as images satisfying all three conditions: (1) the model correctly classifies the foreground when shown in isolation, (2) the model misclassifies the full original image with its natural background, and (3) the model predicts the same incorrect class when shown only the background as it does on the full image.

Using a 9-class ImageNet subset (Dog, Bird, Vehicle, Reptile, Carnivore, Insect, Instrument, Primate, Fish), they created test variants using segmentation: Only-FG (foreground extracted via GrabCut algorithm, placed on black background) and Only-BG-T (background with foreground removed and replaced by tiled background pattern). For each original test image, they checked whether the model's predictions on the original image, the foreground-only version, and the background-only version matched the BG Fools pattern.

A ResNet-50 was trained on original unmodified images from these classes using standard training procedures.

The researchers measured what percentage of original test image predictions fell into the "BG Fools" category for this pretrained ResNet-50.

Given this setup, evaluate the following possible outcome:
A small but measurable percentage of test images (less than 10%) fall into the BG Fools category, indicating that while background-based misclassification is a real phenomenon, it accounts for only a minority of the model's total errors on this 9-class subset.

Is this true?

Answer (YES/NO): YES